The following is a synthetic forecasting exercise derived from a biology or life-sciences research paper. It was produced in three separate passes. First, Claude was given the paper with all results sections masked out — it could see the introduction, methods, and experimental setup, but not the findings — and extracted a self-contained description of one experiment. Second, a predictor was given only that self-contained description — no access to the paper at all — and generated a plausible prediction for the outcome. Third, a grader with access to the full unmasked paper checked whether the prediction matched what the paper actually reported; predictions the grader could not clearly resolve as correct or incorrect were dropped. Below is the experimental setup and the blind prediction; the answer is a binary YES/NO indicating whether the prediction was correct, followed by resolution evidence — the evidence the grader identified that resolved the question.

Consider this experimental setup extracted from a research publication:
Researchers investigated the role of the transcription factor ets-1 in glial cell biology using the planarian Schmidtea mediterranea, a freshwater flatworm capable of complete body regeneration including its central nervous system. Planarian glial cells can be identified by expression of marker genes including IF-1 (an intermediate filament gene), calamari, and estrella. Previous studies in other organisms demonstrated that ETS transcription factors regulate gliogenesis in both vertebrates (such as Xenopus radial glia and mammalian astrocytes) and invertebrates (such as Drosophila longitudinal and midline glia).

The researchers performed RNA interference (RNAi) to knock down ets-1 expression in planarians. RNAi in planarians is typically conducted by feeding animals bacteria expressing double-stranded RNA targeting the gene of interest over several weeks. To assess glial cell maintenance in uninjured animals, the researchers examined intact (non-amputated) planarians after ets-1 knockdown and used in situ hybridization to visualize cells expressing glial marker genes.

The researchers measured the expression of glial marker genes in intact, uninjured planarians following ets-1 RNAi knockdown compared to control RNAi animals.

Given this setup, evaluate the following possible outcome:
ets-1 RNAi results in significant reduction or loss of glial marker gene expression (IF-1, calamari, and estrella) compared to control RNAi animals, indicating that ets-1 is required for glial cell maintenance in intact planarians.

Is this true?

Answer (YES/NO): YES